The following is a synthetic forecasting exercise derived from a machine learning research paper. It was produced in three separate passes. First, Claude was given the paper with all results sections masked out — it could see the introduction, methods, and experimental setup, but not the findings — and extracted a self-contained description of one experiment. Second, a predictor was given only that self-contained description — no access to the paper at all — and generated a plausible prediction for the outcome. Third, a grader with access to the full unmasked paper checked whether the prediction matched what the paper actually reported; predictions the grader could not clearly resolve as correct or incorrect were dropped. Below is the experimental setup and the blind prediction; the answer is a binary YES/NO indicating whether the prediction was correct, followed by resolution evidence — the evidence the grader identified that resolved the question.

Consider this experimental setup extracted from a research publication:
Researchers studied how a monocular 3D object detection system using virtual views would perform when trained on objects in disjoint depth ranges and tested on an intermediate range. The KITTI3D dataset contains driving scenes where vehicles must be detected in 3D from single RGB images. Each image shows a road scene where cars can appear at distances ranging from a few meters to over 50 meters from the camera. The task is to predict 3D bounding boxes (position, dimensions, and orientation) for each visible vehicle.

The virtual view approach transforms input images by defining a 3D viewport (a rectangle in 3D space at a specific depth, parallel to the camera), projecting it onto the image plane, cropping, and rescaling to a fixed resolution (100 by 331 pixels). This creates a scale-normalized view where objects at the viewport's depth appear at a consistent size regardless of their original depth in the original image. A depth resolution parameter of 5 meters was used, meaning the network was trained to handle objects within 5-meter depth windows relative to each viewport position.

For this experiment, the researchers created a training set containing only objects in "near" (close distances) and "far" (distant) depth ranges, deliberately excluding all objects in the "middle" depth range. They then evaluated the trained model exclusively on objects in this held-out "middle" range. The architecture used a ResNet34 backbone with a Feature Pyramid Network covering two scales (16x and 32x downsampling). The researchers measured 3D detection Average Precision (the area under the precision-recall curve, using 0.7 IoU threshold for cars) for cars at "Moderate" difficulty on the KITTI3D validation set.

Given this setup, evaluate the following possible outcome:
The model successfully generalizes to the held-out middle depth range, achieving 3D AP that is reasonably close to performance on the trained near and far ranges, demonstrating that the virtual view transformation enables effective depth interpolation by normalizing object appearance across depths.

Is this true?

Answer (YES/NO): YES